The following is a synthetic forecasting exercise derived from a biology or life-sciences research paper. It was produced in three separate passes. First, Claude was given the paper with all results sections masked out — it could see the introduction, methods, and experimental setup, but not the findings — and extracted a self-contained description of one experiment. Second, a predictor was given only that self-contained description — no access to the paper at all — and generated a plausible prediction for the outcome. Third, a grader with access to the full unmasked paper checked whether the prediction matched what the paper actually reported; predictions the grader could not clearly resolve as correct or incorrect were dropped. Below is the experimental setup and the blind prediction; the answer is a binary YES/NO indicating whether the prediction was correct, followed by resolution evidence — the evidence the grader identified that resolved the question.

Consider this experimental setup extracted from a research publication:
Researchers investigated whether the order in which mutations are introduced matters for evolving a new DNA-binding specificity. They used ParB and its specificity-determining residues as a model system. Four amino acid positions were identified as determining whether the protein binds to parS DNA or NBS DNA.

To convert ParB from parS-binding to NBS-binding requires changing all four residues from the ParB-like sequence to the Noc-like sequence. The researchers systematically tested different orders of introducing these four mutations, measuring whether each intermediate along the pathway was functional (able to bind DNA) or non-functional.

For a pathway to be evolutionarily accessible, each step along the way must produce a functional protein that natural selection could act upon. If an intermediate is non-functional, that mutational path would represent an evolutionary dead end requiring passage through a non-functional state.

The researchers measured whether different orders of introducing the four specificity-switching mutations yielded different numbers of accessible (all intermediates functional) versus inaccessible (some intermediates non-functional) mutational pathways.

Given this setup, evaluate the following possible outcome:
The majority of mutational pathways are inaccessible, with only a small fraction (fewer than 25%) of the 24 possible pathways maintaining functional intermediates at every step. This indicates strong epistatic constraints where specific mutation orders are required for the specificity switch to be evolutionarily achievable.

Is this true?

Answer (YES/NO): NO